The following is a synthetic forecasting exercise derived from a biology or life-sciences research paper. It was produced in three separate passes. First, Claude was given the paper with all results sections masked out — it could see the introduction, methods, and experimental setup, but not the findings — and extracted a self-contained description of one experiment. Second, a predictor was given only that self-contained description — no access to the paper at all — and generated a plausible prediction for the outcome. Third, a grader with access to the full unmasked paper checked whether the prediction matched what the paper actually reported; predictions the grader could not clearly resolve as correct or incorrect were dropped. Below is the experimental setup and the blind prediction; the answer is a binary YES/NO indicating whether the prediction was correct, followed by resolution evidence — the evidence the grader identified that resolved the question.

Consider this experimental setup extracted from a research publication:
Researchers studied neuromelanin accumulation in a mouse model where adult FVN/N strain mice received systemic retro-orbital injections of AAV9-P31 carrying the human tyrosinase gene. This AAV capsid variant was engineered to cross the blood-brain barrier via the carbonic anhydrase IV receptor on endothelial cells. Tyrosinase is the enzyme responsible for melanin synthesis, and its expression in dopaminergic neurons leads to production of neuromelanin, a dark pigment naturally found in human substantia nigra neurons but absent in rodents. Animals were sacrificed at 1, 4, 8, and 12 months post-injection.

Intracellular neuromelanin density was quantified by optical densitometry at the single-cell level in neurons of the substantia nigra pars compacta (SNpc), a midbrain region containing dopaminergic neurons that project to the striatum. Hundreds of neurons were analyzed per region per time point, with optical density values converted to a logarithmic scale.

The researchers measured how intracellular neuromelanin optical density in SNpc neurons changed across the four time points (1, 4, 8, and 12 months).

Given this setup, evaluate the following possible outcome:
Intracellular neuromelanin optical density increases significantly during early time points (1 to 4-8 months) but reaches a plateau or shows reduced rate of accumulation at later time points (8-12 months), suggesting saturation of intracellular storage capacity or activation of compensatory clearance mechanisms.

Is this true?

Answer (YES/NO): NO